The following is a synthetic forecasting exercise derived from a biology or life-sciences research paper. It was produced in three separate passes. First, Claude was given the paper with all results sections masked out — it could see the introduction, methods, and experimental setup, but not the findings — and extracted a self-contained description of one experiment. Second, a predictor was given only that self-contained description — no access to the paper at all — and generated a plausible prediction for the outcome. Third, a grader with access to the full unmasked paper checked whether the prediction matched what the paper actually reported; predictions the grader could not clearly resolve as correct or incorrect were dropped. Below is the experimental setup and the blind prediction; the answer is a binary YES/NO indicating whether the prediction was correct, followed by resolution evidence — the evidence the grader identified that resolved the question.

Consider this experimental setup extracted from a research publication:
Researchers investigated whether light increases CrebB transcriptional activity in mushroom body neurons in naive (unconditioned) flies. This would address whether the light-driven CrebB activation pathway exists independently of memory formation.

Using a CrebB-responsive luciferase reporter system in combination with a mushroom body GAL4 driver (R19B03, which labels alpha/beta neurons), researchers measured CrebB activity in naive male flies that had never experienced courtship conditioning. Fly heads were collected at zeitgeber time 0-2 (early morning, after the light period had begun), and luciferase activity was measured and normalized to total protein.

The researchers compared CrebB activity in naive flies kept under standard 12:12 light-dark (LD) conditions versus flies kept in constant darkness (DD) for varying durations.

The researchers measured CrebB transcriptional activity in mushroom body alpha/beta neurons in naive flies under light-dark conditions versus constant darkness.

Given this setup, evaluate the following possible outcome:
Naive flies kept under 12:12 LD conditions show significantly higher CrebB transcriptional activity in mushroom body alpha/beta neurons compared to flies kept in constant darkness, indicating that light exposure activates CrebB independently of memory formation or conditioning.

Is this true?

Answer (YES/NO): YES